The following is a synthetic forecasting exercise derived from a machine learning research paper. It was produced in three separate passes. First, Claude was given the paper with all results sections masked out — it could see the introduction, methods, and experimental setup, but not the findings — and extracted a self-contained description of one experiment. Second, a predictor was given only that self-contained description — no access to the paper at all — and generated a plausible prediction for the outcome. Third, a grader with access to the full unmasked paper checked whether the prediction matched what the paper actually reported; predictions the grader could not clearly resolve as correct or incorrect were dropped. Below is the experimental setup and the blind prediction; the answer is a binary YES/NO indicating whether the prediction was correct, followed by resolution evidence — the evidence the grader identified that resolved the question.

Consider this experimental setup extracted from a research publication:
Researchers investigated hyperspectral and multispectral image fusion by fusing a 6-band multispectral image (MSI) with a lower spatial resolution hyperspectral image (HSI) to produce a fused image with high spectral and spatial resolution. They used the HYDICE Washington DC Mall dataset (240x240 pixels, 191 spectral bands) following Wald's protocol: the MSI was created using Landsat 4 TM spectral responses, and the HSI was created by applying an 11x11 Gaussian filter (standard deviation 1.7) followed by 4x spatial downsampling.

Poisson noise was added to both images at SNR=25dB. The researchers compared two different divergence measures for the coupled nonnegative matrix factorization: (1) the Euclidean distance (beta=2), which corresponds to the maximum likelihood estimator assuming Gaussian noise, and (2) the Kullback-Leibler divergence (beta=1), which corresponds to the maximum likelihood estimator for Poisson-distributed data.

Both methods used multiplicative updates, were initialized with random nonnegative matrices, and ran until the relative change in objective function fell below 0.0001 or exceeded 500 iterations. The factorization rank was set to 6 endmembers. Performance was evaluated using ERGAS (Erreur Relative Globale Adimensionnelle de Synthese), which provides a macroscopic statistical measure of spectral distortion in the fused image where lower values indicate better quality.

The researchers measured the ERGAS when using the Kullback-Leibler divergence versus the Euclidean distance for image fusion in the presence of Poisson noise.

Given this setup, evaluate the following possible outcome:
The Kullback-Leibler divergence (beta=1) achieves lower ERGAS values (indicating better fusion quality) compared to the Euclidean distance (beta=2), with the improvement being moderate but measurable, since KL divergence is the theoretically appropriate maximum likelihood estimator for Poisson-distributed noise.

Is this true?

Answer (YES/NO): NO